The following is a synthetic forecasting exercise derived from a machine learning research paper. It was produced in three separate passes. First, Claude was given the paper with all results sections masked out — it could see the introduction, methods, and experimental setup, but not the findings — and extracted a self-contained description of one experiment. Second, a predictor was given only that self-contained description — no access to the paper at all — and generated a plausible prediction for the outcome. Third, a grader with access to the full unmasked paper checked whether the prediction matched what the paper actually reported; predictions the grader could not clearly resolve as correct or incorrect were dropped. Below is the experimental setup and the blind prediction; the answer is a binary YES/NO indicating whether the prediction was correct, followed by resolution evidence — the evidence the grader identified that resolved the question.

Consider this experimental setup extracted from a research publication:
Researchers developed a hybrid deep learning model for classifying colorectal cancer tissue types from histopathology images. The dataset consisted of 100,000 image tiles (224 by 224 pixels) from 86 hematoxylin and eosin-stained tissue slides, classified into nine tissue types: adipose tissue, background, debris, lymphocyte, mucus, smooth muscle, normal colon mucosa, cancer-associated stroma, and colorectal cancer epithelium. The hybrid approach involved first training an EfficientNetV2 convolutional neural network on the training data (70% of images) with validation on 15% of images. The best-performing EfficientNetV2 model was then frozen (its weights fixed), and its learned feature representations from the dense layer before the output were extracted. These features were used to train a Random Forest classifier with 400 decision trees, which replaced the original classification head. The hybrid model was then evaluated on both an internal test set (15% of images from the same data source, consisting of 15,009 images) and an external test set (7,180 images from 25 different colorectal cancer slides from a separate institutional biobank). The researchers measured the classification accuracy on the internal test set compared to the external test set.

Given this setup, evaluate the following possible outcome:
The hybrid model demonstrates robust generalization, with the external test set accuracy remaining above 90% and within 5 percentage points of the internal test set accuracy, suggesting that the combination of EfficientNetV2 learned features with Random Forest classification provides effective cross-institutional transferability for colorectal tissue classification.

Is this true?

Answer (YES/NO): YES